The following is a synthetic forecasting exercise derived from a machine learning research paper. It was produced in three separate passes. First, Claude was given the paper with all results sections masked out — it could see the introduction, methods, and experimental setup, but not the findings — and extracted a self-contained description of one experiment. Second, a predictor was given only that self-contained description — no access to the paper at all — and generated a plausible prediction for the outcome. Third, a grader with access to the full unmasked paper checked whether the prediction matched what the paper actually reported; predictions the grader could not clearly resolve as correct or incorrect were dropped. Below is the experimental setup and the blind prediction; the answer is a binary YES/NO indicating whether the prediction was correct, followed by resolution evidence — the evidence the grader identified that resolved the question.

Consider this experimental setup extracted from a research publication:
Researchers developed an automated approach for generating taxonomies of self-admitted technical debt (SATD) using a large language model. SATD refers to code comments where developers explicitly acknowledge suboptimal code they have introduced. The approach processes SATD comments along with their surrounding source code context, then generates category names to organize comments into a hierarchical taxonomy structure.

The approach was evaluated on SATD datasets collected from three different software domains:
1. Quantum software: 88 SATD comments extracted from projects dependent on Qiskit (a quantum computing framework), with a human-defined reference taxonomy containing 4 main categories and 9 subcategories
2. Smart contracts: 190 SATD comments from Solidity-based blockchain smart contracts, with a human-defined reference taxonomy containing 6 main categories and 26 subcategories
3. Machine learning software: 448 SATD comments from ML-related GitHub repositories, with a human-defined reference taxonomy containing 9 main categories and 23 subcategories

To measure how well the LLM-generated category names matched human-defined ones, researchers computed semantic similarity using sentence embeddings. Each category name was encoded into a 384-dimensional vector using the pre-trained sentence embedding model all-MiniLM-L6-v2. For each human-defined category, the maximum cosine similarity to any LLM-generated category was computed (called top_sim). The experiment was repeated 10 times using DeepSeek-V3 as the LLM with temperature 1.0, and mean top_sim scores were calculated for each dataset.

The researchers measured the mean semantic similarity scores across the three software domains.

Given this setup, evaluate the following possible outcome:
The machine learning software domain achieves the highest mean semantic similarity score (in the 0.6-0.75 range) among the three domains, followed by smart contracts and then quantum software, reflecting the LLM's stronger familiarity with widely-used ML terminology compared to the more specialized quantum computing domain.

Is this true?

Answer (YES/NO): NO